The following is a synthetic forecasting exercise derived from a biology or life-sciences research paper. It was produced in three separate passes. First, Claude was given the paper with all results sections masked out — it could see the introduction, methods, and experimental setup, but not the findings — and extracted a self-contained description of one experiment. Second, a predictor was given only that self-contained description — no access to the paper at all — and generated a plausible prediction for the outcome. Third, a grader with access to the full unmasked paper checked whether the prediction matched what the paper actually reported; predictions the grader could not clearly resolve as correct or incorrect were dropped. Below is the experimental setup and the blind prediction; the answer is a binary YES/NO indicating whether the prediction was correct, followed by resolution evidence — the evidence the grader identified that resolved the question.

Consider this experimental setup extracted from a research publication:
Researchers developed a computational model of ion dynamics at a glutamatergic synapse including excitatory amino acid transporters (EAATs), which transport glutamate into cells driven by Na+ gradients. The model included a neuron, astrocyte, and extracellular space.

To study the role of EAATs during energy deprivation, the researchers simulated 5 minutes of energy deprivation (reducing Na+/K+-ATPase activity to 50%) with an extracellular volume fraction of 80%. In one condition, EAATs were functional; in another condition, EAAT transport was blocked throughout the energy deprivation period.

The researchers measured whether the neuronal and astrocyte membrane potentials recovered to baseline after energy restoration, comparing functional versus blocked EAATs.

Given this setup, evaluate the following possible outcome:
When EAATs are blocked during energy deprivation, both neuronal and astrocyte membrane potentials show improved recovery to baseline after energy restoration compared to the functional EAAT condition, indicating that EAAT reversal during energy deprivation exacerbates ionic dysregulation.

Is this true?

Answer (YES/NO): NO